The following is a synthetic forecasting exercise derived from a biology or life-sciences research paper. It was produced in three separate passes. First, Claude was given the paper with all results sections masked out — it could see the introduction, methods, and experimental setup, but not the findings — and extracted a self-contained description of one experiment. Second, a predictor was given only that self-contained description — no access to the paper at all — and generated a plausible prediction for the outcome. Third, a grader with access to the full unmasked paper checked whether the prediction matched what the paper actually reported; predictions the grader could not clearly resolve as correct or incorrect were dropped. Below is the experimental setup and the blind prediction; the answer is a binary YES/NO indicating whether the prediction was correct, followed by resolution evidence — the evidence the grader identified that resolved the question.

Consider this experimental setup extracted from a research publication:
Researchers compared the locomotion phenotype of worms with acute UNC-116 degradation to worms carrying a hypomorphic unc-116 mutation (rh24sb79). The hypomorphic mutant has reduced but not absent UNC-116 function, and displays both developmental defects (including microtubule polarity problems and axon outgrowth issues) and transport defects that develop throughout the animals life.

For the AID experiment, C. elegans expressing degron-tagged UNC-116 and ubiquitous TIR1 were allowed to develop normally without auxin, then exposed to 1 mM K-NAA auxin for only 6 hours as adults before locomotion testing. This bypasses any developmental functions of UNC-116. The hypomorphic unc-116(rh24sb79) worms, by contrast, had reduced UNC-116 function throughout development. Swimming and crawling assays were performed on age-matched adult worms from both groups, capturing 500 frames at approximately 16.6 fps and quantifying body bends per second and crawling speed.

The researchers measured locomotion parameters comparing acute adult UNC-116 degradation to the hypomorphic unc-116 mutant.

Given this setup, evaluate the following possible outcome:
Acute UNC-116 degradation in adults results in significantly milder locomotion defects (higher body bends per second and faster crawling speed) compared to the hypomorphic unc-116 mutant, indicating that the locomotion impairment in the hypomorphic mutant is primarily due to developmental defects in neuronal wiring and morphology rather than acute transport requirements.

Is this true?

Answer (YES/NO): NO